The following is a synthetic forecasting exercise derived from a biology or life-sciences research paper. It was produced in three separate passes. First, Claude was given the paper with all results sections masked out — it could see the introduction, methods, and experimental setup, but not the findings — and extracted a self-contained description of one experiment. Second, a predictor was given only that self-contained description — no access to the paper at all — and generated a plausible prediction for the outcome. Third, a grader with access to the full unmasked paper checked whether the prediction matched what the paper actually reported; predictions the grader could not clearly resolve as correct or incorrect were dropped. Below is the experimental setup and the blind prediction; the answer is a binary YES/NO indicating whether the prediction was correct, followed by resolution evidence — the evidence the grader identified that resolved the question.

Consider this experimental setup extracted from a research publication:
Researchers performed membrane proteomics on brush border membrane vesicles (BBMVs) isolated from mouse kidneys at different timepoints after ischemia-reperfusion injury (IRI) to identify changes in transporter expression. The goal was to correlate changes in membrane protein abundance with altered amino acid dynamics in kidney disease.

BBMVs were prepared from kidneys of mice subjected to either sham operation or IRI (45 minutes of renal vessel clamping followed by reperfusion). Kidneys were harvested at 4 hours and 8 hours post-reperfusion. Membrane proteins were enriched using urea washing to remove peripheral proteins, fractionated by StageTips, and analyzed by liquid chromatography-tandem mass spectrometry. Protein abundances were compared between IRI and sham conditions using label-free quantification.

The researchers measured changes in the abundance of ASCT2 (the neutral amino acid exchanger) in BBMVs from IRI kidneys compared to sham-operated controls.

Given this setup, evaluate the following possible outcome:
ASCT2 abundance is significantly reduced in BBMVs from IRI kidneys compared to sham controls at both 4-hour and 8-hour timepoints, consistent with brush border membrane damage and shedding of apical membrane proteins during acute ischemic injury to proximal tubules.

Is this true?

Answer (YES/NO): NO